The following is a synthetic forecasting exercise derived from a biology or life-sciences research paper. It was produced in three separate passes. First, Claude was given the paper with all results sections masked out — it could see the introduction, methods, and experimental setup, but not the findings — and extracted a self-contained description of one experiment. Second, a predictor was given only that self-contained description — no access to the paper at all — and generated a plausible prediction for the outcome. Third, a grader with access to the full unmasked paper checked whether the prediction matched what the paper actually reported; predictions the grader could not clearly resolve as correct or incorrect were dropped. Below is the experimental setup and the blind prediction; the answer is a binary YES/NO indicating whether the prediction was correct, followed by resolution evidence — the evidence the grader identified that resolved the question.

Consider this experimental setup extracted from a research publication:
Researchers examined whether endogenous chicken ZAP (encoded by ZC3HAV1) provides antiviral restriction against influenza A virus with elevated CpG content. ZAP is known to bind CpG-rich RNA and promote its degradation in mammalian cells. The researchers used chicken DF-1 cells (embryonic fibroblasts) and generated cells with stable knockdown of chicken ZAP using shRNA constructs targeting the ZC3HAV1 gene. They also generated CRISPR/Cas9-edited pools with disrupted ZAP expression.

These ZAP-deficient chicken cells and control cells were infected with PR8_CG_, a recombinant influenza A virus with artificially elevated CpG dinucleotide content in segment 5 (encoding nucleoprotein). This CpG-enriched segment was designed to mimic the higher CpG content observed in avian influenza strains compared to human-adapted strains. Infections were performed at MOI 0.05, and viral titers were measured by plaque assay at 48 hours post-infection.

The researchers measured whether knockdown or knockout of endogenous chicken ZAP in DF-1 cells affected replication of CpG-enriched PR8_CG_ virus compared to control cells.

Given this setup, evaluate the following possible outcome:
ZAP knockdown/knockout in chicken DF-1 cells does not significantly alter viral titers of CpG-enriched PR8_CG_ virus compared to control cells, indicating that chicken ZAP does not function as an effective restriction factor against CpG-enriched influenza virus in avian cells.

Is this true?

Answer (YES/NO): YES